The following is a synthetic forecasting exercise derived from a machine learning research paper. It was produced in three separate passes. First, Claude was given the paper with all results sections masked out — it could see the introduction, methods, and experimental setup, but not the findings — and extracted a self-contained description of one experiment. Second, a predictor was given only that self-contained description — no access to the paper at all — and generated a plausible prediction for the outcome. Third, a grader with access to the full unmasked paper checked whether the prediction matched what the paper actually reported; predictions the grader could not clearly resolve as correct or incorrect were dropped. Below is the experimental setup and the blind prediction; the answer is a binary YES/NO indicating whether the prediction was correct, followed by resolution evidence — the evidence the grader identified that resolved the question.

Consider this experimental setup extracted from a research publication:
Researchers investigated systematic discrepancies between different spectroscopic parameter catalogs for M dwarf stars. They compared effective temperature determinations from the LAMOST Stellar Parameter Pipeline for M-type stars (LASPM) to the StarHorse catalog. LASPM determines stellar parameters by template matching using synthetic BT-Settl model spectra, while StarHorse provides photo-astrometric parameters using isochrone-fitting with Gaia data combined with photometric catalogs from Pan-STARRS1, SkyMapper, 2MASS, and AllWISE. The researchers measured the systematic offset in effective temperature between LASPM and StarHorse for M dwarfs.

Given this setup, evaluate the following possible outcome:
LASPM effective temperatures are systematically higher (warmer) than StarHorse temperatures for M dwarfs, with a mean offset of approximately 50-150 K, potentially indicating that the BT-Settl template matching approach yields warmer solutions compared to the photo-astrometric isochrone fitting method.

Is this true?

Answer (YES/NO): NO